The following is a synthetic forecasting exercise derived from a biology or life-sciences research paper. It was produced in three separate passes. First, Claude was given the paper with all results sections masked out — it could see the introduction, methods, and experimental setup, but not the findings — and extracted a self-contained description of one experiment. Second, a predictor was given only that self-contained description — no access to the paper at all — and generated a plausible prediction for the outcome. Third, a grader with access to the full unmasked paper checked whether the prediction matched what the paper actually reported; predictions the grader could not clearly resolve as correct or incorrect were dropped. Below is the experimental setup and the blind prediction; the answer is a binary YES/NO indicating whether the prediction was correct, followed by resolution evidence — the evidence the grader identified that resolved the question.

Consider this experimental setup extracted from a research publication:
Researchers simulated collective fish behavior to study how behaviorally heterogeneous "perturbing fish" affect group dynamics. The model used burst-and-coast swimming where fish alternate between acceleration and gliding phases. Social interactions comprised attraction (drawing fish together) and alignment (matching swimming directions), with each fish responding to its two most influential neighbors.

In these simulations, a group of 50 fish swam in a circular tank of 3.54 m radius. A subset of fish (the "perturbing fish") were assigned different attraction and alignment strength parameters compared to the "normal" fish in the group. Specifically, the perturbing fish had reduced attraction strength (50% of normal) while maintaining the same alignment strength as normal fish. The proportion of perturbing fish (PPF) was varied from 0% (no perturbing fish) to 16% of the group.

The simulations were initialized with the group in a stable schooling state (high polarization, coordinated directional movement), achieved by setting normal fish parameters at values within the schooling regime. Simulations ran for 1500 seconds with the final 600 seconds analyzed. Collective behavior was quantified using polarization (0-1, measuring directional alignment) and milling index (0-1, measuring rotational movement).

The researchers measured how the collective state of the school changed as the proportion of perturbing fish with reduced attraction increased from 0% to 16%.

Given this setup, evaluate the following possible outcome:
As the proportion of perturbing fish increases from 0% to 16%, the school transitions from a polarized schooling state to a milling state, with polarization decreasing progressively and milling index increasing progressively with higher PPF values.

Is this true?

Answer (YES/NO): NO